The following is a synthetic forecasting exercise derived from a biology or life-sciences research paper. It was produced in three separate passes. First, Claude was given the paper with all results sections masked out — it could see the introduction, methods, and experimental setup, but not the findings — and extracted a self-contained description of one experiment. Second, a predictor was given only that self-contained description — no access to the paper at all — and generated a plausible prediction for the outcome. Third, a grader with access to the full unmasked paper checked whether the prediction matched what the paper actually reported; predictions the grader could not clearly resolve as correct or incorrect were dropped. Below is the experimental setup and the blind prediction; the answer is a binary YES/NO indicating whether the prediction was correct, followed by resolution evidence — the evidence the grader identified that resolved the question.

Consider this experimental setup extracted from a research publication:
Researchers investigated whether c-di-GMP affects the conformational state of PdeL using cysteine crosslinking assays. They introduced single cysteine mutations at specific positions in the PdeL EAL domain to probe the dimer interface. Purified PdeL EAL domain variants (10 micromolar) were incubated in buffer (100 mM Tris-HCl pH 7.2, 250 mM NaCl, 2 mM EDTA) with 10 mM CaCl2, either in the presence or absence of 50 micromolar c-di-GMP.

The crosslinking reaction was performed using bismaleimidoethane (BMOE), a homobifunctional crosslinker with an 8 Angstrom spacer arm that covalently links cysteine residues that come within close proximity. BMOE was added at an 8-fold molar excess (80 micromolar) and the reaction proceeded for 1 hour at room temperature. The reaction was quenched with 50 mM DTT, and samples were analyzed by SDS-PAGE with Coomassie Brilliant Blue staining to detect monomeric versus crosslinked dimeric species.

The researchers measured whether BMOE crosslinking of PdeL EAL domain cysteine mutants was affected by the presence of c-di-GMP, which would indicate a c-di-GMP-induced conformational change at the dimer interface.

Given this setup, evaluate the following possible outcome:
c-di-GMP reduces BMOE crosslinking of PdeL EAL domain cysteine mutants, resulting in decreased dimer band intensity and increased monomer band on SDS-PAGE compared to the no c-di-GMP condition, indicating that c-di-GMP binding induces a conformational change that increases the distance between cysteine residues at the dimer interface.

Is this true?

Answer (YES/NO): YES